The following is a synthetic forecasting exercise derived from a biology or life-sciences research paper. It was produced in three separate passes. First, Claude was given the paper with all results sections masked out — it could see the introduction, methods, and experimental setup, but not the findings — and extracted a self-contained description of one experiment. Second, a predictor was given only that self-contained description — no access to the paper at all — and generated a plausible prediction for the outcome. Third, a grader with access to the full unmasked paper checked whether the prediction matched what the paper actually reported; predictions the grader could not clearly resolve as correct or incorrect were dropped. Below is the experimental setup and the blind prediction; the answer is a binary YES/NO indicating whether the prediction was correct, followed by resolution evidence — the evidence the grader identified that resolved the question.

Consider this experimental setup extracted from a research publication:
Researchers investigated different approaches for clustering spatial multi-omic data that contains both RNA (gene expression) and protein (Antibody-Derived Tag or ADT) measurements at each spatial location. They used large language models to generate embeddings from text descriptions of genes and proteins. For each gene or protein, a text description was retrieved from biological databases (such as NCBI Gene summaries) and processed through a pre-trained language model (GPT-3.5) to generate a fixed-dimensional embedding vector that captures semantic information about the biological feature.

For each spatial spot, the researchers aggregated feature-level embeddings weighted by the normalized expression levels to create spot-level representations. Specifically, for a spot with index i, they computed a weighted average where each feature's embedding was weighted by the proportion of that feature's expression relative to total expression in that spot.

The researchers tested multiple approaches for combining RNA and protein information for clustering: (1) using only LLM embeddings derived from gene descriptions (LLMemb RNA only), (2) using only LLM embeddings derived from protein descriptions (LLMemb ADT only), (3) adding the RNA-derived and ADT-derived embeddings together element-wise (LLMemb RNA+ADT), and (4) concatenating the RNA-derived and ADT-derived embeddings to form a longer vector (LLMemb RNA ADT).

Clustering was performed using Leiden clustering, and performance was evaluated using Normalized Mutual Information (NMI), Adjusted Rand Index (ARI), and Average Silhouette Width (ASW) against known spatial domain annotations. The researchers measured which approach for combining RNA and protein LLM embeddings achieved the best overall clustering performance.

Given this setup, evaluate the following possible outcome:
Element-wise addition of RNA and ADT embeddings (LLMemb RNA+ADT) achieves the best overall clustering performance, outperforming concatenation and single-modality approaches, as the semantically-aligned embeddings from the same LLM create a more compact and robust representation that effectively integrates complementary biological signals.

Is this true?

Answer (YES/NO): NO